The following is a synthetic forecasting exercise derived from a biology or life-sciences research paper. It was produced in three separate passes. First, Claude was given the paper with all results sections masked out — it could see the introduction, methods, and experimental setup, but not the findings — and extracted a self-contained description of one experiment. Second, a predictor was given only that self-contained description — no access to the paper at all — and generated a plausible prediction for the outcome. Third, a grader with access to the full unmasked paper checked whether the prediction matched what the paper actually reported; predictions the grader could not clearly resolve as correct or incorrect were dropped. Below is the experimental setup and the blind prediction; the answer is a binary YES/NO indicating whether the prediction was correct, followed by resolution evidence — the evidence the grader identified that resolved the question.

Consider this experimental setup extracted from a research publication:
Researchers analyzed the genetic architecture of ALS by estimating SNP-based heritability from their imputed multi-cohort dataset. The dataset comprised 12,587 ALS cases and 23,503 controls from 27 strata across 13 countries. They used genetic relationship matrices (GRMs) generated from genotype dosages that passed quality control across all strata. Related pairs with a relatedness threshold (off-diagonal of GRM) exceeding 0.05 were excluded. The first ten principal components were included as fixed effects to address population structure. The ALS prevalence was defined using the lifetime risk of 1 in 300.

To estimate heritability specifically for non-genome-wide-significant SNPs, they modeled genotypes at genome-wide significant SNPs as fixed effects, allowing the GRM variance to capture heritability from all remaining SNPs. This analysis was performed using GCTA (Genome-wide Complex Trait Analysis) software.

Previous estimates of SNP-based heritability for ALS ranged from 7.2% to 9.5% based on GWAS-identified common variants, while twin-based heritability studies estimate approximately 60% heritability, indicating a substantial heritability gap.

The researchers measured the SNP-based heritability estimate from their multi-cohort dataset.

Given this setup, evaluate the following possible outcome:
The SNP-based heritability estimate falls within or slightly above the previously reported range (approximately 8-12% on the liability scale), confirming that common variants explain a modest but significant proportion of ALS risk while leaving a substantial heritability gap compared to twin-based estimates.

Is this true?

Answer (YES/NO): YES